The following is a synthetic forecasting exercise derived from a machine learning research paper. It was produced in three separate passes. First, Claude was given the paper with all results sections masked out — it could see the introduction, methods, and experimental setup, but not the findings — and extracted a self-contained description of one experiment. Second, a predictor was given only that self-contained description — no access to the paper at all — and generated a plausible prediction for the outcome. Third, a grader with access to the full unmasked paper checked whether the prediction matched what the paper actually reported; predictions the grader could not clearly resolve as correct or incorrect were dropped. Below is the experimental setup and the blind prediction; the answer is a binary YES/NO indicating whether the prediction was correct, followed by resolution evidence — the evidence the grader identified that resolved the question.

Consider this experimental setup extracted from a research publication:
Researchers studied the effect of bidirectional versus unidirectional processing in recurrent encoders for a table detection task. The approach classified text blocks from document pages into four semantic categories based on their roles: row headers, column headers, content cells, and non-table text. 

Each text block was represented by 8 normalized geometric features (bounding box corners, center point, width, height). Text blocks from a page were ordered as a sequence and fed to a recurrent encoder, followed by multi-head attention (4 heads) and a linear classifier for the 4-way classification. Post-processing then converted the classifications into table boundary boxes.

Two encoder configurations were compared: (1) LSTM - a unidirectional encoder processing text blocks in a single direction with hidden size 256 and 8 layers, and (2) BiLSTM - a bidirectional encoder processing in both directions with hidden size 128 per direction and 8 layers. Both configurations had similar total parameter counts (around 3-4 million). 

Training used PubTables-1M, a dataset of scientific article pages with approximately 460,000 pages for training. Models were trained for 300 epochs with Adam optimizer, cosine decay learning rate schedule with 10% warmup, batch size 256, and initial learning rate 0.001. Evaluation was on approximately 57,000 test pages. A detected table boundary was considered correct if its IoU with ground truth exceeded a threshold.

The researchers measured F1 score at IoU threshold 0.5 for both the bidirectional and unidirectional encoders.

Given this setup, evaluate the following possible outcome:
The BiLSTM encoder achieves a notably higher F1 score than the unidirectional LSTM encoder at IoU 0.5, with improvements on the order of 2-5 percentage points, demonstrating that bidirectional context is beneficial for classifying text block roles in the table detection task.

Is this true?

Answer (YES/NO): NO